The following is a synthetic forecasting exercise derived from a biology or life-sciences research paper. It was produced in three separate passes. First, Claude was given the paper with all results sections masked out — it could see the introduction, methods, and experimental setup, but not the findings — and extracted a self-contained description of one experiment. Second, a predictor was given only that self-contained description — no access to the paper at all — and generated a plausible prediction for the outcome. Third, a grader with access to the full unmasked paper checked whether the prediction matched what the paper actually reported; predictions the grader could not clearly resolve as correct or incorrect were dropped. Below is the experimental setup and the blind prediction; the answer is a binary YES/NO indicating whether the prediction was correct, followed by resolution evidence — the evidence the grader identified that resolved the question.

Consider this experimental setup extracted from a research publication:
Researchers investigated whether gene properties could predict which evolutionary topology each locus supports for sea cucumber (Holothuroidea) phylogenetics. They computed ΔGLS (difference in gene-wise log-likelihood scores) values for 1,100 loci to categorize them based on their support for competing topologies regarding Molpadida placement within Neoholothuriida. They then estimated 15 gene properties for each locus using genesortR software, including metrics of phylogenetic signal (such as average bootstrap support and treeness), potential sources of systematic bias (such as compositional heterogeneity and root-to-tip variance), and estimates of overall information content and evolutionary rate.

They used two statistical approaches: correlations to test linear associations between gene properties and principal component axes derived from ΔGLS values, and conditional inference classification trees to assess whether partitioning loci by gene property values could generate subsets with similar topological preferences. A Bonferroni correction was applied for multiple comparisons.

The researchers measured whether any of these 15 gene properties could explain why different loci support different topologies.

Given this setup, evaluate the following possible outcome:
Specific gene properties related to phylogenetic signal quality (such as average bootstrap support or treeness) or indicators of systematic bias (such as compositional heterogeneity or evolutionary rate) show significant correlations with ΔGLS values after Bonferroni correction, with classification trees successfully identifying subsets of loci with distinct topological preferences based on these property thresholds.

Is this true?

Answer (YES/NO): NO